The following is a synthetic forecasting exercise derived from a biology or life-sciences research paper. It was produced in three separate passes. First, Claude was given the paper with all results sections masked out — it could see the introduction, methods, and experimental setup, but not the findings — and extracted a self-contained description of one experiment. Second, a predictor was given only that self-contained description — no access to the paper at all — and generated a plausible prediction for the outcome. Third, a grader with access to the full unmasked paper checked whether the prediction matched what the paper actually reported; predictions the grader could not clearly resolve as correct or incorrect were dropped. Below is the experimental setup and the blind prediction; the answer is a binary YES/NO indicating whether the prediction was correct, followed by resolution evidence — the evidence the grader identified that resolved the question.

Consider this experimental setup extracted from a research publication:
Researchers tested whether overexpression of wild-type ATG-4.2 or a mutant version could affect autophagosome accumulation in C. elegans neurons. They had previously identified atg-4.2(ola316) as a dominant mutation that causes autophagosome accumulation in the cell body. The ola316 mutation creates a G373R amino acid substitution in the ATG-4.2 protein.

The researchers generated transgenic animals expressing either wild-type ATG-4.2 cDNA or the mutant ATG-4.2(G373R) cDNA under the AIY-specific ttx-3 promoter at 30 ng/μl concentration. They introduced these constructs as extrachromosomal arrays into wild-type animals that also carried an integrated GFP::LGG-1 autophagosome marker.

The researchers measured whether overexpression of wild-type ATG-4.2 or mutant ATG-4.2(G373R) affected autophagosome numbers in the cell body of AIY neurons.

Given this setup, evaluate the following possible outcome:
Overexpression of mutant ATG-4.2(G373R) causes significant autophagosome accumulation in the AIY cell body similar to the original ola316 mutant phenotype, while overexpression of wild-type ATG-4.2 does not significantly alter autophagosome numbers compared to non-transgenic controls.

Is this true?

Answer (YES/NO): YES